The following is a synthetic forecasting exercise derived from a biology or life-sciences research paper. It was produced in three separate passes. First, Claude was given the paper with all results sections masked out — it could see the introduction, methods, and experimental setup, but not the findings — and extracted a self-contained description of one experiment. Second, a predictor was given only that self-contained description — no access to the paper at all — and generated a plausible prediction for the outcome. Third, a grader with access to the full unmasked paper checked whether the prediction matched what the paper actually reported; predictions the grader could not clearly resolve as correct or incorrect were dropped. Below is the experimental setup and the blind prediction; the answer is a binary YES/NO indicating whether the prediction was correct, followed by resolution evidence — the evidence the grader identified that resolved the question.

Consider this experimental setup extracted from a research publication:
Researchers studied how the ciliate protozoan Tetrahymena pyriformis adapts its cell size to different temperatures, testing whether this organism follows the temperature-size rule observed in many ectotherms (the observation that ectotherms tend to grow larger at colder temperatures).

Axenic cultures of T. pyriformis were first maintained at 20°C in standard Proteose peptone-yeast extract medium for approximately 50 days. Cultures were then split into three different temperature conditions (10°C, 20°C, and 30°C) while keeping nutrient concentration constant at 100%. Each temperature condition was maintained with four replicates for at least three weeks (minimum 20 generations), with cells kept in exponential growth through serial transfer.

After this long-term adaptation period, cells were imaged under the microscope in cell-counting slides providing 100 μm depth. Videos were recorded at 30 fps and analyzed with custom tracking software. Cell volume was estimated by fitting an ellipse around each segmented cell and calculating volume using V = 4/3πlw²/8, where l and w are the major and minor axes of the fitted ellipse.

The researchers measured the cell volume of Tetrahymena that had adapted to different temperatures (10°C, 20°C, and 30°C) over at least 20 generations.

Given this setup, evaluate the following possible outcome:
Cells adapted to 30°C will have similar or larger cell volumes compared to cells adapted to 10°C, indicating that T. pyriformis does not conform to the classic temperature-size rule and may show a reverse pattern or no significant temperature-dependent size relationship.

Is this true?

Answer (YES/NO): NO